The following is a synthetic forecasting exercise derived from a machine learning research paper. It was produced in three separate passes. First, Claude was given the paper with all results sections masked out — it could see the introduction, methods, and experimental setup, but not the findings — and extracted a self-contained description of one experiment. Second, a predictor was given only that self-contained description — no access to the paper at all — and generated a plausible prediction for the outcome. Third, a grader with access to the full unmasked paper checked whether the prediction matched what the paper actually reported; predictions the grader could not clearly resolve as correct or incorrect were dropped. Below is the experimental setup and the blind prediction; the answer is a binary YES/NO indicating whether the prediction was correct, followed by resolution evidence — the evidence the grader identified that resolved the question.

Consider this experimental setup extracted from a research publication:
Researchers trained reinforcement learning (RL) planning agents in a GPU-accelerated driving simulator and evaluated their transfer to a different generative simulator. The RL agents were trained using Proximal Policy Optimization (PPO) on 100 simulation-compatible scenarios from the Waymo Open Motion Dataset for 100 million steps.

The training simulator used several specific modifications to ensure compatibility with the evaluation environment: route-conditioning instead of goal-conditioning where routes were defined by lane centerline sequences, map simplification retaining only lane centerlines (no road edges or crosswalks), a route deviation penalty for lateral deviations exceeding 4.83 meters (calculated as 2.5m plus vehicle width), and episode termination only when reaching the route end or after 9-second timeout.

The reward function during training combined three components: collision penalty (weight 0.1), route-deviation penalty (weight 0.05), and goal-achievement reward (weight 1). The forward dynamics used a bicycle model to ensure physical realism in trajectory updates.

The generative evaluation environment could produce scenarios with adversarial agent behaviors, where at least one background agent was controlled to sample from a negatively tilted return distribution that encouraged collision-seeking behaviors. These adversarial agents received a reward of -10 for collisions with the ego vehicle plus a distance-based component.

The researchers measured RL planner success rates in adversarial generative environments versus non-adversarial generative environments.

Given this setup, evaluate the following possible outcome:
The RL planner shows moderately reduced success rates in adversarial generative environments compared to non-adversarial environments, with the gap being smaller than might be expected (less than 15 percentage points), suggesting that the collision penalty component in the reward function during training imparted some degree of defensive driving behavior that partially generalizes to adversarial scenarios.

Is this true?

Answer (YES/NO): YES